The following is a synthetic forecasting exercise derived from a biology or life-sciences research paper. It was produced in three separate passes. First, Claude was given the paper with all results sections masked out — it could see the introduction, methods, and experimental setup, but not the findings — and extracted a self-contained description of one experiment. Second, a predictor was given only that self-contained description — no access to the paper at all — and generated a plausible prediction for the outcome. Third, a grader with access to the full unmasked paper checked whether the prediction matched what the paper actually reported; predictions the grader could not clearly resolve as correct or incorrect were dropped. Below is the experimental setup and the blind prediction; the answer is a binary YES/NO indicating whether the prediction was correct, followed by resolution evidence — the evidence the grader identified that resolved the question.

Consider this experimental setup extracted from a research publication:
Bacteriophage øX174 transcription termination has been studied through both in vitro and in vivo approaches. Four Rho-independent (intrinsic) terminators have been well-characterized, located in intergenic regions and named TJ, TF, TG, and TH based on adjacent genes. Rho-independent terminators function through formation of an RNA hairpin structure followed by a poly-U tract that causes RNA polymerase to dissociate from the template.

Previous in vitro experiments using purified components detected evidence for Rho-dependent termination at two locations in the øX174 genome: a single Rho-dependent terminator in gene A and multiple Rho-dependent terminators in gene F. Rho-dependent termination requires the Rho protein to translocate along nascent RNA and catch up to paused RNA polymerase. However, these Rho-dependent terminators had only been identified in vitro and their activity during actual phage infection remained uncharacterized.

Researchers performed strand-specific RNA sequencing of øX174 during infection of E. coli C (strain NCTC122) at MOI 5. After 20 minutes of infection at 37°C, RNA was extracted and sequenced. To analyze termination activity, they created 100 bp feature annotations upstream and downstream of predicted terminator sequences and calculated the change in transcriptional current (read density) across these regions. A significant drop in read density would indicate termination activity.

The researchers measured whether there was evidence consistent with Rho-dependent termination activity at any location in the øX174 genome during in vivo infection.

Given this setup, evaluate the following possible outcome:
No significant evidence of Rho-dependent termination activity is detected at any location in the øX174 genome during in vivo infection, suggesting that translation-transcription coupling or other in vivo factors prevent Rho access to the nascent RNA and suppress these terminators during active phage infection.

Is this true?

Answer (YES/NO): NO